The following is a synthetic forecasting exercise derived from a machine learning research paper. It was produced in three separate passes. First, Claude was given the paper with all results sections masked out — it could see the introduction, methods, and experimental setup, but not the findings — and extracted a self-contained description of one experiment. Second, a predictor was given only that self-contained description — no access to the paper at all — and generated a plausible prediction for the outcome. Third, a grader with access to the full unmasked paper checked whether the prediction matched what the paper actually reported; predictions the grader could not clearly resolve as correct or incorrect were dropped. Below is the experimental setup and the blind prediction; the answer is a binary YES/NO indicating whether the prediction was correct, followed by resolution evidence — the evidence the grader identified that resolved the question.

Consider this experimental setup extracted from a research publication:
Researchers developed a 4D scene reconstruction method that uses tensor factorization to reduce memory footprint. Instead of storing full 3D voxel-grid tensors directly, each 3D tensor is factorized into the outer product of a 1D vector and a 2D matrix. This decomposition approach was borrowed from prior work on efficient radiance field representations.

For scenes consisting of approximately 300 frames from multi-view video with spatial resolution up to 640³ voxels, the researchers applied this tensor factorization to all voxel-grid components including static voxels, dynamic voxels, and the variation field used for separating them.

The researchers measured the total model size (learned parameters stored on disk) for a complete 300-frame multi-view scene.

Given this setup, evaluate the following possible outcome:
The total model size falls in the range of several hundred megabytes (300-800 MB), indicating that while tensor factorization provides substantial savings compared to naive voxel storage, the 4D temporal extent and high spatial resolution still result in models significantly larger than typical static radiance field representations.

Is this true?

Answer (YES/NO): YES